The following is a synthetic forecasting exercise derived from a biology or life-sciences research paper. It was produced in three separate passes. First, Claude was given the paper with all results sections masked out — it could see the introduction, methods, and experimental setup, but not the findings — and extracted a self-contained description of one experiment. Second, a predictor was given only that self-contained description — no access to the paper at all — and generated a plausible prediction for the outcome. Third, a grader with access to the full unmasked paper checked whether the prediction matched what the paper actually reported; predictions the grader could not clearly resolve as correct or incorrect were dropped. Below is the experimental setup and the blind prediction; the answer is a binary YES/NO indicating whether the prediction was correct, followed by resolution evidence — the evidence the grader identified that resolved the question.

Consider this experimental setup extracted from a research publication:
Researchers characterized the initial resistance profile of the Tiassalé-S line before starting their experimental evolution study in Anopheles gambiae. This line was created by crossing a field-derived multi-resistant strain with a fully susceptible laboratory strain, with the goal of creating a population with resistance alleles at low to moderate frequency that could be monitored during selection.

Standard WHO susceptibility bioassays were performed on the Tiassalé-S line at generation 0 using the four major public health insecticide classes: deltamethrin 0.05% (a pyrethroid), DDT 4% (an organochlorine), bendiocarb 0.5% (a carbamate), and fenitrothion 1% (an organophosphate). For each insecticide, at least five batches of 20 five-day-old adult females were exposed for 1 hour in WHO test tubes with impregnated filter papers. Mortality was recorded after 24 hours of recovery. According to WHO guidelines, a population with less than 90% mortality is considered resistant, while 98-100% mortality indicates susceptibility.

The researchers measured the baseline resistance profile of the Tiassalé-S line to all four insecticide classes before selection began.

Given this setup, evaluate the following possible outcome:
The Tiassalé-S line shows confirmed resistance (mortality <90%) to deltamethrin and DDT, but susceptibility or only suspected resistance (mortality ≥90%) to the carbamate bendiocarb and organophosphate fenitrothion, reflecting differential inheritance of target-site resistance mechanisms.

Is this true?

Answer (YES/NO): NO